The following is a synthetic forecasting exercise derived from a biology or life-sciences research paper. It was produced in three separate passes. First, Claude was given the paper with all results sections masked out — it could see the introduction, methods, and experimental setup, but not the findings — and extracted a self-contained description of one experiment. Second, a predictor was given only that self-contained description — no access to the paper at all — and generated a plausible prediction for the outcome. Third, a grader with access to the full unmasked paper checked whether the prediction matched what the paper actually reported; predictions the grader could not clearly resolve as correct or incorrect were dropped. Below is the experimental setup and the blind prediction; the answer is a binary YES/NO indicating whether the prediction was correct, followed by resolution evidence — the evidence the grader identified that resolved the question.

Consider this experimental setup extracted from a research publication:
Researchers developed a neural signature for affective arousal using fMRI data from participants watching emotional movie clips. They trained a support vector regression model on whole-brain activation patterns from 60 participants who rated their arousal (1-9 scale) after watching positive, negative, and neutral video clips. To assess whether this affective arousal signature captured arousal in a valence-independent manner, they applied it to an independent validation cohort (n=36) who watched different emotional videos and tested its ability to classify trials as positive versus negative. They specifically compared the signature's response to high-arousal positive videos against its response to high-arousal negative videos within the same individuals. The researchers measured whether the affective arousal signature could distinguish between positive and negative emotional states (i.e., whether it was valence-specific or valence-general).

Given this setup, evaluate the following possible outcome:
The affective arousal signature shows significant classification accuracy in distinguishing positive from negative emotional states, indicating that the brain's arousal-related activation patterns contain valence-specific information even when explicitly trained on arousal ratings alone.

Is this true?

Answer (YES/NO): NO